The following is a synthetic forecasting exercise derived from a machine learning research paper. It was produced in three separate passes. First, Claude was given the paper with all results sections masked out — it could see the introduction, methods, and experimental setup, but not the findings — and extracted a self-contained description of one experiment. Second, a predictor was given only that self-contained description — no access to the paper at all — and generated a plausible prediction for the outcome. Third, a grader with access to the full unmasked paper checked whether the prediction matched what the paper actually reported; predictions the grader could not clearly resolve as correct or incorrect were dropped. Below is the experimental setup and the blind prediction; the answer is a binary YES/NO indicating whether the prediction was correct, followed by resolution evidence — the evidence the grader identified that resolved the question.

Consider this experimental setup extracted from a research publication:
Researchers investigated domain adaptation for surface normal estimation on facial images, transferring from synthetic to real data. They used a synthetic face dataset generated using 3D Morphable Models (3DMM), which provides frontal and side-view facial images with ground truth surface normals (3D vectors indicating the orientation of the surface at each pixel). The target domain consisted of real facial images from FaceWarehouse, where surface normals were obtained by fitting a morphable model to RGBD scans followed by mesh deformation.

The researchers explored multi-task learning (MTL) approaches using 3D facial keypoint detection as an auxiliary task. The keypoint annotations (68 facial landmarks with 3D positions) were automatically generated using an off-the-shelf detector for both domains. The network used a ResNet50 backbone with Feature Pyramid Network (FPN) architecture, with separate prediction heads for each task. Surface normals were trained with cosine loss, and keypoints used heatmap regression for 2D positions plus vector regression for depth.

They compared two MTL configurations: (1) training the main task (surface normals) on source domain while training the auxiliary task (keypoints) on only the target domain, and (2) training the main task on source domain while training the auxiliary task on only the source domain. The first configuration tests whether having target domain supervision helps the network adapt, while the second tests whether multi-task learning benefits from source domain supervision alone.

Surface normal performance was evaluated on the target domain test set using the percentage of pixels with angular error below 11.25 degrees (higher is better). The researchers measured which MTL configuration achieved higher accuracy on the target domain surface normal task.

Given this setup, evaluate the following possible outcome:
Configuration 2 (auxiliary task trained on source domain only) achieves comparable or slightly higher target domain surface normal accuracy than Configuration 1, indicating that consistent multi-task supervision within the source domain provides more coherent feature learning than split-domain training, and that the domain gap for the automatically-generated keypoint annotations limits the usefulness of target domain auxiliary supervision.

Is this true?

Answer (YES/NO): NO